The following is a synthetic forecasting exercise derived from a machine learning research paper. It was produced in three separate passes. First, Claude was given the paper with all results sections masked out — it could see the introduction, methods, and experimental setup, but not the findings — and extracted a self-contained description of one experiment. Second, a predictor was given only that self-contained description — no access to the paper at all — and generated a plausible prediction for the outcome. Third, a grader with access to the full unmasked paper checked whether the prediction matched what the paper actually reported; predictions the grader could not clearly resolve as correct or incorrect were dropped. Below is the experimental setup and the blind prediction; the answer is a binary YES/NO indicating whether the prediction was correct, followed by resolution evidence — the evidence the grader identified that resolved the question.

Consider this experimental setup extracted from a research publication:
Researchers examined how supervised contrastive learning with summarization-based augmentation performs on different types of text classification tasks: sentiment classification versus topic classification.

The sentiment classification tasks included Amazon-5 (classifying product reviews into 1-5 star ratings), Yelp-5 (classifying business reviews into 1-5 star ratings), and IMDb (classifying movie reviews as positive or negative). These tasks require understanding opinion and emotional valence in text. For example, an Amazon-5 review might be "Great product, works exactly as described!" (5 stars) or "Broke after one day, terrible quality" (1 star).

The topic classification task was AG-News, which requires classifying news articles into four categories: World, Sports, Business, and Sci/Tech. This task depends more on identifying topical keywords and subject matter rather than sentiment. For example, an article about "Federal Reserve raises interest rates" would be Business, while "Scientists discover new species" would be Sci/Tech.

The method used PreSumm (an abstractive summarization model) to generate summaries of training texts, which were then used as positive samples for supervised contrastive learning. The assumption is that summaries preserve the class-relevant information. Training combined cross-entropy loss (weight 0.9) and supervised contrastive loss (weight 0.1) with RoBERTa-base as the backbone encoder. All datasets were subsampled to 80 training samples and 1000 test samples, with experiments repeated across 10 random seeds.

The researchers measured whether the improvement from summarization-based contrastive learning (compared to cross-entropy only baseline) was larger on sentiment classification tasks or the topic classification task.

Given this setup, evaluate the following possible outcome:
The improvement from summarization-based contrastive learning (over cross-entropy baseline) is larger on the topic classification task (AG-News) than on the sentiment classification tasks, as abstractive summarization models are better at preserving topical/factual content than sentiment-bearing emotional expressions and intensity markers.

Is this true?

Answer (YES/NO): NO